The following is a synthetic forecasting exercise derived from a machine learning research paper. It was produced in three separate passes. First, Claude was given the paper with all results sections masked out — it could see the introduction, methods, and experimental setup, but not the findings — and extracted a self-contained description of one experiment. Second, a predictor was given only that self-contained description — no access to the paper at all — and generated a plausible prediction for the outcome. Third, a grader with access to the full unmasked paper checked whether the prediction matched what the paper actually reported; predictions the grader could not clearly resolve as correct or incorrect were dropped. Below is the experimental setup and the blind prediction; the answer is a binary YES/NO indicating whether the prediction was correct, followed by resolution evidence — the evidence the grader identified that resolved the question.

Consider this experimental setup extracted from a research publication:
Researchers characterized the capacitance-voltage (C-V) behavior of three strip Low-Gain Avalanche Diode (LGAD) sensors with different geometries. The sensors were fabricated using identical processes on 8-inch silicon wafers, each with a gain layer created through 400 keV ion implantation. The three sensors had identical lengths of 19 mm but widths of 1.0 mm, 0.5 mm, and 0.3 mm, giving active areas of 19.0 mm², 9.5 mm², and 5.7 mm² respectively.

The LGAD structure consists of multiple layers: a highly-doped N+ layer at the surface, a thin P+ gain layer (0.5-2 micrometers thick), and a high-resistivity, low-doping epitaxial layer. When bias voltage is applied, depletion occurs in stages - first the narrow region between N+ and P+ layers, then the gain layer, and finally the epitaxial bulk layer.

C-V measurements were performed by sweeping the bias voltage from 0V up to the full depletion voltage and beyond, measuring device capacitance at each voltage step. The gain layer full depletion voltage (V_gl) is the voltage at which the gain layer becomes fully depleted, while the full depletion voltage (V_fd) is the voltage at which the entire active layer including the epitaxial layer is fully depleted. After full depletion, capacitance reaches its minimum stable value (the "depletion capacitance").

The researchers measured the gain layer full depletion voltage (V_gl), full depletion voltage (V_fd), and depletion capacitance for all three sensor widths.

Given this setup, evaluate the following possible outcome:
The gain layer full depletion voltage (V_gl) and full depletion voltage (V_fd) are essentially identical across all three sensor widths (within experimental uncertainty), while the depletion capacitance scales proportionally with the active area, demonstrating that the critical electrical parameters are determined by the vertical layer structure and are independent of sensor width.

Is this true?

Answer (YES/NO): YES